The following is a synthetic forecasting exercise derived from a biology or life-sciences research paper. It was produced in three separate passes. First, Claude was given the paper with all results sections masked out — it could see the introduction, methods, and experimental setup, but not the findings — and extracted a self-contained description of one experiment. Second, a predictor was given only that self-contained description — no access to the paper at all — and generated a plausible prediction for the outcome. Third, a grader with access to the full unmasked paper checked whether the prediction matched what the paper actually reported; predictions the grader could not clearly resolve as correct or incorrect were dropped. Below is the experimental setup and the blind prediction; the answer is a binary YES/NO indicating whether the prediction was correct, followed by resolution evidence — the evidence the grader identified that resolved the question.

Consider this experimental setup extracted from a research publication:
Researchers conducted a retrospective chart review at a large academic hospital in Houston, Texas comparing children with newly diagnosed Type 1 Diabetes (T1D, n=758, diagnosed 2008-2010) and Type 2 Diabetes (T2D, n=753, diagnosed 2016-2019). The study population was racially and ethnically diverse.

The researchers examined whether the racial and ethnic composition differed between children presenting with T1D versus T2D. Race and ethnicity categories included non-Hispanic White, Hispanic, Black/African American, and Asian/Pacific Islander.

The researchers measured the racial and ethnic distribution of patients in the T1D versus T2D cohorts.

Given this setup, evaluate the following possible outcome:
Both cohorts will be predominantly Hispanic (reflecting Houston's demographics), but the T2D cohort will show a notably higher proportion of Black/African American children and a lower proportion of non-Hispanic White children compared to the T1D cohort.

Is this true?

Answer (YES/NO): NO